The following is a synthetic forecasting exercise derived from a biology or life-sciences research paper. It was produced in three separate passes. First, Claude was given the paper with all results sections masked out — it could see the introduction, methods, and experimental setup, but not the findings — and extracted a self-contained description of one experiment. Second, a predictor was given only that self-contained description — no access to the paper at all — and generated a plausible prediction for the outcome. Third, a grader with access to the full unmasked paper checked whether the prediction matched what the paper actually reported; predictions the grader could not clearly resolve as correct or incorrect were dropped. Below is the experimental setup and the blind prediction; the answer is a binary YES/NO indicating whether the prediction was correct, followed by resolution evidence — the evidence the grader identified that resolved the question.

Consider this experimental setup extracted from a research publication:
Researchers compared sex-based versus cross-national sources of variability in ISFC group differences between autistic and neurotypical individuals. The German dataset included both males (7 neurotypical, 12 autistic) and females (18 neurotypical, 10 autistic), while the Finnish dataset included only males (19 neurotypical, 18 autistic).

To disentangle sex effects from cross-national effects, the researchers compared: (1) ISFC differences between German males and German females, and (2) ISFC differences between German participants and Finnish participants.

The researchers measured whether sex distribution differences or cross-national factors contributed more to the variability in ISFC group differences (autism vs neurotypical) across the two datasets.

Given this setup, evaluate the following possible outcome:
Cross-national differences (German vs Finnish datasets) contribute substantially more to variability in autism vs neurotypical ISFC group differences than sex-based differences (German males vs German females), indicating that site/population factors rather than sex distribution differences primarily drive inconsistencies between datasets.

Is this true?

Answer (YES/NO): NO